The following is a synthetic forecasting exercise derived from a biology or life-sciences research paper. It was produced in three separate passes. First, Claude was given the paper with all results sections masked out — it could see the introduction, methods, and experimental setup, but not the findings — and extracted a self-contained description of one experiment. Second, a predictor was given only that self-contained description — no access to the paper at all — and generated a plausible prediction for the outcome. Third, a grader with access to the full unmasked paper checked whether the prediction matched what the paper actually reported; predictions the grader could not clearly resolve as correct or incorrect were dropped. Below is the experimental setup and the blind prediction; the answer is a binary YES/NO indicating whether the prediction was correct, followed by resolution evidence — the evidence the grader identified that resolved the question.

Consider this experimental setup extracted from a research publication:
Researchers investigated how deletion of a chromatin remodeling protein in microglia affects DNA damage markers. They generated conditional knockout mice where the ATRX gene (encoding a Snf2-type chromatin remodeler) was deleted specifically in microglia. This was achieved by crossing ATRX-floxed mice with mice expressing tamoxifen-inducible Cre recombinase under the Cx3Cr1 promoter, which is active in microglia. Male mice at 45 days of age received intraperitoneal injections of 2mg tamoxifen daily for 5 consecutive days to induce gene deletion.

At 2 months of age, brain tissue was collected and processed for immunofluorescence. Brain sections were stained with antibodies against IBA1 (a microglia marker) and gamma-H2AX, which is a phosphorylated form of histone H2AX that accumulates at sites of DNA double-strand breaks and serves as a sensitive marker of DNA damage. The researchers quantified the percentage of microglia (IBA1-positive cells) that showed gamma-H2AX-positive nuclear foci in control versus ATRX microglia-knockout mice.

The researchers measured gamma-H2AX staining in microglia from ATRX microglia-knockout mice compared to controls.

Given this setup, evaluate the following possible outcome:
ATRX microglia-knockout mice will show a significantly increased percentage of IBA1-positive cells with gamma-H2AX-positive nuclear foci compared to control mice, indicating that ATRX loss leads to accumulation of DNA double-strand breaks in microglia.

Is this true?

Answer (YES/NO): YES